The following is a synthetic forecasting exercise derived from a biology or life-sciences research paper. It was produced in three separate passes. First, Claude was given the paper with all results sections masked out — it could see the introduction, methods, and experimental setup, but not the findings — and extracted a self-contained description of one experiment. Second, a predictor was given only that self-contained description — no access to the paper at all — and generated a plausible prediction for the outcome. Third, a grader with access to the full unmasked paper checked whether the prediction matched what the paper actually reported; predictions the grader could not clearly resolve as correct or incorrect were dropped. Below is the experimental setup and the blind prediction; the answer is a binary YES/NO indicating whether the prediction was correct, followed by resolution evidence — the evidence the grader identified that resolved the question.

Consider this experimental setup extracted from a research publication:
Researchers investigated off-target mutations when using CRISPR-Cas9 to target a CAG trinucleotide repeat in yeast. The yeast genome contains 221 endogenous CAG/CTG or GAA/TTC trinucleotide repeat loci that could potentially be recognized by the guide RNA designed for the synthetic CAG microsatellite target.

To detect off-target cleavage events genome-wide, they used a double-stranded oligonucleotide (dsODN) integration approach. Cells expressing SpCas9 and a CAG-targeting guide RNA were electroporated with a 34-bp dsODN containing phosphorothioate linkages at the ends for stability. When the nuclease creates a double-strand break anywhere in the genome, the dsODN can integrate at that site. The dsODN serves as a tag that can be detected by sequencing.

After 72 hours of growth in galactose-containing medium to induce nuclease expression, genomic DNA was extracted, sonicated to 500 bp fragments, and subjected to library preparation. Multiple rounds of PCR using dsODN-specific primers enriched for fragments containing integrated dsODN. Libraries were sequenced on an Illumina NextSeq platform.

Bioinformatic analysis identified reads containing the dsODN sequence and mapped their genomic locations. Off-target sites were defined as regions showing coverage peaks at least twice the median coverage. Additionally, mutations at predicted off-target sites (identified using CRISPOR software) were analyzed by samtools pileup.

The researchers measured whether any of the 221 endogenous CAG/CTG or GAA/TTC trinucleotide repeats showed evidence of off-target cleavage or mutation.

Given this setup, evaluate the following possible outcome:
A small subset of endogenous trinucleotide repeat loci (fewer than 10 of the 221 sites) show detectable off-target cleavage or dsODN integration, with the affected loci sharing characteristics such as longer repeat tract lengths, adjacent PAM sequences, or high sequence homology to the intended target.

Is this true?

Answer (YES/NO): NO